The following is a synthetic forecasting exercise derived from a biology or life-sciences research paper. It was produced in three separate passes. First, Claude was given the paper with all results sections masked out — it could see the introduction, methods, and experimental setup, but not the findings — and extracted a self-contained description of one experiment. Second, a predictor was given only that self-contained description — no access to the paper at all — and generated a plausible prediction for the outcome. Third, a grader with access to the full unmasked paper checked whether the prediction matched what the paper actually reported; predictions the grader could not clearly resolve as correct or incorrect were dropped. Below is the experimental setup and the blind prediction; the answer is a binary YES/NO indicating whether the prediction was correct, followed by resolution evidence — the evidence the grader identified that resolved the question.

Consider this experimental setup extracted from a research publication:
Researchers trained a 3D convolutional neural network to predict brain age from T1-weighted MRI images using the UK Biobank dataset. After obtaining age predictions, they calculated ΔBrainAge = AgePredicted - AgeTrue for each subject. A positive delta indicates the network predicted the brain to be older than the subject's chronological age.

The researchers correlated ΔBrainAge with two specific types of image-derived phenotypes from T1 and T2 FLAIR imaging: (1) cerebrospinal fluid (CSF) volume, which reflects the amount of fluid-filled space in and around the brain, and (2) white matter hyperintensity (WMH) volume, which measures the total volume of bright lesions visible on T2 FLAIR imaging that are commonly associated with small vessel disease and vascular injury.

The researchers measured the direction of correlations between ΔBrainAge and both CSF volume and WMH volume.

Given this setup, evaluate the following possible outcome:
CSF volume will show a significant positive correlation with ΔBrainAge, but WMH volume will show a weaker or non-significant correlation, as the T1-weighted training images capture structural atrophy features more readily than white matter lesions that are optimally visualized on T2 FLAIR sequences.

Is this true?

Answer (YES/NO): NO